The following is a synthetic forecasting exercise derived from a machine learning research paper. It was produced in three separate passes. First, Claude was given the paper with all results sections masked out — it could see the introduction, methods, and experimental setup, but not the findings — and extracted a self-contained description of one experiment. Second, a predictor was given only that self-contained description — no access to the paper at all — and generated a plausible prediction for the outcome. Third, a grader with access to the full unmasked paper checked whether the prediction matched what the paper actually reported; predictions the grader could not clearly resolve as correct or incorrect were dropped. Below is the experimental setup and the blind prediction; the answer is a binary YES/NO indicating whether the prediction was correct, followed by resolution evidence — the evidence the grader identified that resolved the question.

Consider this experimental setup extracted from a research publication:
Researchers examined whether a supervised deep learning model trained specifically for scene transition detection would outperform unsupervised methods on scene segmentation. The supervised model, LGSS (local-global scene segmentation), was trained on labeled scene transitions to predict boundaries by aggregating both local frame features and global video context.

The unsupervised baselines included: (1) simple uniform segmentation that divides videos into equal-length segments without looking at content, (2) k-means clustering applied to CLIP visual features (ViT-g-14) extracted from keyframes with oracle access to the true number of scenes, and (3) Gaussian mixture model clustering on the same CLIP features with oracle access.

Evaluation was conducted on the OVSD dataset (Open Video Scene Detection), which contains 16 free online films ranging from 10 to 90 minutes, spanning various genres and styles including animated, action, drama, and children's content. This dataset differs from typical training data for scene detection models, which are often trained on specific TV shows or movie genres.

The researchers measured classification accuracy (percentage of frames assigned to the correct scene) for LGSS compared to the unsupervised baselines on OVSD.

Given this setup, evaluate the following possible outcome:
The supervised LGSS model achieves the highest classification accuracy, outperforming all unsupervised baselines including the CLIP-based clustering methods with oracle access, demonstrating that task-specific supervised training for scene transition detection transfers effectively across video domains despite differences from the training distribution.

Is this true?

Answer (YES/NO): NO